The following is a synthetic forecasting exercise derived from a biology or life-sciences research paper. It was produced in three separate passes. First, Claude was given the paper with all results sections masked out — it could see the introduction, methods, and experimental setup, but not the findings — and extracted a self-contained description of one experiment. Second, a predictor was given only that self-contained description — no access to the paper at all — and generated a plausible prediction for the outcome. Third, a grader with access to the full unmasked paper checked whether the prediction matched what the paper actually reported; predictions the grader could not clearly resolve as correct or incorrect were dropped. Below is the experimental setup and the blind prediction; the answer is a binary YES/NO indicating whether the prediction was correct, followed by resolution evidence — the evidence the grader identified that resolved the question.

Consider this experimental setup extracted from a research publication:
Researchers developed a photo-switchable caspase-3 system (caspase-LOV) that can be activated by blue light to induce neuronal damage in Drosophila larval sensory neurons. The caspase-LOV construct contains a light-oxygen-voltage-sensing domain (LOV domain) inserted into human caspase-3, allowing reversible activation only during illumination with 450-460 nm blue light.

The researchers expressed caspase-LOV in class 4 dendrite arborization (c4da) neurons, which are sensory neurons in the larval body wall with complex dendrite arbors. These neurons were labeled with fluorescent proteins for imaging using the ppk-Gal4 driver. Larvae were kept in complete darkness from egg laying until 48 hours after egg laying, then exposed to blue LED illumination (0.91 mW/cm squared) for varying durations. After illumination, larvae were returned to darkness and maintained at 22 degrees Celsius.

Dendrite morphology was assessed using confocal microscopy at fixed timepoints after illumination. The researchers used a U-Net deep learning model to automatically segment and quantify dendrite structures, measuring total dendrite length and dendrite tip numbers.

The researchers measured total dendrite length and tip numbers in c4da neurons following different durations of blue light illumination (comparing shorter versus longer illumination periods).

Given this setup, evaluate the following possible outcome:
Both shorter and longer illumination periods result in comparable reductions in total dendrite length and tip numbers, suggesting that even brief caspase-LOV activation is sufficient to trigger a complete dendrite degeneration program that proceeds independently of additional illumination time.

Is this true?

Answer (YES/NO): NO